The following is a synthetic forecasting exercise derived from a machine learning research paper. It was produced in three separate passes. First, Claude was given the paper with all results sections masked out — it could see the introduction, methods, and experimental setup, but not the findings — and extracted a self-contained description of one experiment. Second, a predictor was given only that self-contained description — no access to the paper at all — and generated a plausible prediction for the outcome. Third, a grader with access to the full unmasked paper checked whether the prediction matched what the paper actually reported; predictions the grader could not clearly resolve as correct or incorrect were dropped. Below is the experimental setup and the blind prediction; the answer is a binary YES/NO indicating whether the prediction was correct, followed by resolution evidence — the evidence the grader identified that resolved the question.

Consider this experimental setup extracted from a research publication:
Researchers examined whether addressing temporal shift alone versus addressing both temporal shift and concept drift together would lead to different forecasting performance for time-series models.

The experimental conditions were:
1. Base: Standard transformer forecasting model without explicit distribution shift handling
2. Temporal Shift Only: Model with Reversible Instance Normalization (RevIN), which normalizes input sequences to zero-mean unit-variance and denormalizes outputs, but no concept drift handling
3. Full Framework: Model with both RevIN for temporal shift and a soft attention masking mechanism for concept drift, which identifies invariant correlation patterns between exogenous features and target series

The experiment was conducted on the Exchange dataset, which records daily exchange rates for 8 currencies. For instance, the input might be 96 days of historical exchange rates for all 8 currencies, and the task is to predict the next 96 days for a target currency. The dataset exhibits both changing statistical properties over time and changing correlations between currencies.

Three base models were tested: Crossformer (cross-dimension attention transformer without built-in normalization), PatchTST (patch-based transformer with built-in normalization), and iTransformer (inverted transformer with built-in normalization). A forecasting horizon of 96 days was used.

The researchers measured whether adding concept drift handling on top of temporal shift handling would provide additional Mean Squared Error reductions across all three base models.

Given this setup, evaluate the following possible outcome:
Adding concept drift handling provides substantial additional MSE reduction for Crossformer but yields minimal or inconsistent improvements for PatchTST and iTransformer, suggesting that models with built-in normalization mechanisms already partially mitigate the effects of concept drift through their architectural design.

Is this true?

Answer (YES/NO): NO